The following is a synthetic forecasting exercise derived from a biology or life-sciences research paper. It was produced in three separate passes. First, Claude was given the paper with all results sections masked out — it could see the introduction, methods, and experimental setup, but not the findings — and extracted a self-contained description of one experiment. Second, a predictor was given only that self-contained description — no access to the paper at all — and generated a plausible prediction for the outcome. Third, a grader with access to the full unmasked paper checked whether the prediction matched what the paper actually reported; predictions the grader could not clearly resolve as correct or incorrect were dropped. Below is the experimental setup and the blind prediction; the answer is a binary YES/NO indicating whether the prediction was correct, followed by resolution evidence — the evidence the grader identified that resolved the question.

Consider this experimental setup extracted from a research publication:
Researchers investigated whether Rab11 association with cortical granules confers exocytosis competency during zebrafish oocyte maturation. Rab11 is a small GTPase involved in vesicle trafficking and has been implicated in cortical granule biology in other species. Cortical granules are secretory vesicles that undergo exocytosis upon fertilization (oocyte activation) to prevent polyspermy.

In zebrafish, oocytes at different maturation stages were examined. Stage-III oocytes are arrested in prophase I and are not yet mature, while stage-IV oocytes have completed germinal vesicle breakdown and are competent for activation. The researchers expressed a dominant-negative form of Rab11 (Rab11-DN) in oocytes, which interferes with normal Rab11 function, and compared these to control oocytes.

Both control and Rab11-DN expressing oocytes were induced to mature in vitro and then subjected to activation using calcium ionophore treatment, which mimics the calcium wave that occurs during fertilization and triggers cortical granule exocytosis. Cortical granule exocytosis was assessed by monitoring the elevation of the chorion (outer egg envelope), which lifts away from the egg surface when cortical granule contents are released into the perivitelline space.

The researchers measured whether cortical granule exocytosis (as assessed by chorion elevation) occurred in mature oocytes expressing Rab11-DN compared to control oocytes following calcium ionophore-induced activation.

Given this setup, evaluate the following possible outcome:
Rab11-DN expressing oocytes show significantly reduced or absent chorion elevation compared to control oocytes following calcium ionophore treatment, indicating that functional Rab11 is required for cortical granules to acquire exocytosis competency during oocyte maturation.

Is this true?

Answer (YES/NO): YES